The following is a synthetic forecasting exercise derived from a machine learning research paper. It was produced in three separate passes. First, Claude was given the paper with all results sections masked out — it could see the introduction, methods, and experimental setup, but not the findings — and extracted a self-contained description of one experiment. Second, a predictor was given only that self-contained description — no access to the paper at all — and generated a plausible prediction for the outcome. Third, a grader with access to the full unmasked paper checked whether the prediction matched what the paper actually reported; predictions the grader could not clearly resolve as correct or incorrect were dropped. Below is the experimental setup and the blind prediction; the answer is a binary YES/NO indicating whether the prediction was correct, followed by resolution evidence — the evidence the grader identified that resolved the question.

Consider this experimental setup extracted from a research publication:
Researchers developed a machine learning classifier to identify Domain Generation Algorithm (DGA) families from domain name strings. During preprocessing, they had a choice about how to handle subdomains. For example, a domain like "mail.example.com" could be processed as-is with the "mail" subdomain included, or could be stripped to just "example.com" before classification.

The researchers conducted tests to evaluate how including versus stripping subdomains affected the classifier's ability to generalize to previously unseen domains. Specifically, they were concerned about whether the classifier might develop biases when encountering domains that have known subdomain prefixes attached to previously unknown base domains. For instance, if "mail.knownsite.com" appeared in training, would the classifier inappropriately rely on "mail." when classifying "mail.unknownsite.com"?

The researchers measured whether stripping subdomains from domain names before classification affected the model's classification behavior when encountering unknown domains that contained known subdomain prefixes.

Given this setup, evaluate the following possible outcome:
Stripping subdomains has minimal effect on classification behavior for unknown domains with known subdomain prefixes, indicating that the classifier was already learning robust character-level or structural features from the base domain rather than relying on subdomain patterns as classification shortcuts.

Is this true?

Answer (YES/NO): NO